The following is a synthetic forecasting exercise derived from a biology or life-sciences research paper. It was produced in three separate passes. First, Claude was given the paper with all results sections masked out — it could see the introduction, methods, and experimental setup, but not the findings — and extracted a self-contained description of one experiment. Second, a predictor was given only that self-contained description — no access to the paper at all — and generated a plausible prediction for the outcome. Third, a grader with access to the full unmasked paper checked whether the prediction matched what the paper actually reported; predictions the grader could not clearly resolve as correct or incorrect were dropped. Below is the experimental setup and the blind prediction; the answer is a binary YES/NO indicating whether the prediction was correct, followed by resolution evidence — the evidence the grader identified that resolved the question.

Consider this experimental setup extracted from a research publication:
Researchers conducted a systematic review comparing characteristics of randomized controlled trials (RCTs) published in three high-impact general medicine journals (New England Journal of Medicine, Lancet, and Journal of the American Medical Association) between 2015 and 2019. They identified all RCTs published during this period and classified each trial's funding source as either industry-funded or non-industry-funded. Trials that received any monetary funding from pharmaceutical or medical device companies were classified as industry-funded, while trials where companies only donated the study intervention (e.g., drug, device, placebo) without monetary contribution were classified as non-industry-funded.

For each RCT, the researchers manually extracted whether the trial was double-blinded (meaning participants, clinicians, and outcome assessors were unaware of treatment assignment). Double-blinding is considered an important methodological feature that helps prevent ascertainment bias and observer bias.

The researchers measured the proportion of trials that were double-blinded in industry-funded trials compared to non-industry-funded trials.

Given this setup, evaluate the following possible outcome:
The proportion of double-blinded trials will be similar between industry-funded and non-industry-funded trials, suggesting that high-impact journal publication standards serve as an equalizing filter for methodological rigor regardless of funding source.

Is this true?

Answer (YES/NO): NO